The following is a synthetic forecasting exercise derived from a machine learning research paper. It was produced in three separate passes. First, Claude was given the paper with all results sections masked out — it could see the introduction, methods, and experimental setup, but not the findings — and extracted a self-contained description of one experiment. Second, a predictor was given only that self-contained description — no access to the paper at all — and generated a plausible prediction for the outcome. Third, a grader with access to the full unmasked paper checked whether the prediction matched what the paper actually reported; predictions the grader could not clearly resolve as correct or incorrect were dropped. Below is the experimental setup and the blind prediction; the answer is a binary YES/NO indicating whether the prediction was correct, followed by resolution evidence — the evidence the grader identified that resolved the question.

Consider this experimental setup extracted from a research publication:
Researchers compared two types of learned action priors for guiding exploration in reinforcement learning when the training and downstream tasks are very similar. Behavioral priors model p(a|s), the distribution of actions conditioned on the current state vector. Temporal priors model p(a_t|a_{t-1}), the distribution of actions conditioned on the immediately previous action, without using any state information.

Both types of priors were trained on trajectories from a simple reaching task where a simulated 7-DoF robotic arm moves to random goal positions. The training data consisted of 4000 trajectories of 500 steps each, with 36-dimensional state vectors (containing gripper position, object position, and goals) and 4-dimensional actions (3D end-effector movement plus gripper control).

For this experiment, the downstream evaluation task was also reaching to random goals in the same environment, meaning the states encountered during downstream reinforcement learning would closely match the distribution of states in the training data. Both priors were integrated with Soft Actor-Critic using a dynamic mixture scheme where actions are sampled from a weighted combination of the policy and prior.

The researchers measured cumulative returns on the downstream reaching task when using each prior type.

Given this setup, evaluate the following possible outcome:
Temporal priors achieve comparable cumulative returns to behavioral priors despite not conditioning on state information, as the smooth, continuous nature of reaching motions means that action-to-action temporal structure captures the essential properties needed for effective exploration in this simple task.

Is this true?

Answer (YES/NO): YES